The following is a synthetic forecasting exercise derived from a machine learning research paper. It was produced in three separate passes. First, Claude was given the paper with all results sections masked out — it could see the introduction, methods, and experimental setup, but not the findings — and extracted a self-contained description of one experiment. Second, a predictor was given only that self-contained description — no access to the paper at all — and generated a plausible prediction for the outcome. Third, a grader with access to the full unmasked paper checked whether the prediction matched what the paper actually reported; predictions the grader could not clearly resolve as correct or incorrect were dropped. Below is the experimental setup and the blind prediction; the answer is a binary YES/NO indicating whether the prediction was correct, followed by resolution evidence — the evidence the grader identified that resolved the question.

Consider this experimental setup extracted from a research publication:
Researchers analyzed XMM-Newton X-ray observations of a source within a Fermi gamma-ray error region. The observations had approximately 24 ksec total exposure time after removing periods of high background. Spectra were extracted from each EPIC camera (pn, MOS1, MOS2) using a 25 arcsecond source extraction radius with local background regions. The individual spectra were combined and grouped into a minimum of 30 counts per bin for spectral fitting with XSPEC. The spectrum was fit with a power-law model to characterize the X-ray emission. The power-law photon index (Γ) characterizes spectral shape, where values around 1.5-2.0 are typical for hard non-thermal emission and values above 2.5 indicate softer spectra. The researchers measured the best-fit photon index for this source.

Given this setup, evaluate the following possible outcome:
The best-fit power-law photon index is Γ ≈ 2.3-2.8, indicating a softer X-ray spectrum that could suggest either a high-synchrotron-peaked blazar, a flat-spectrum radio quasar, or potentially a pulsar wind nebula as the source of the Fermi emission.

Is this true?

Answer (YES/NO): NO